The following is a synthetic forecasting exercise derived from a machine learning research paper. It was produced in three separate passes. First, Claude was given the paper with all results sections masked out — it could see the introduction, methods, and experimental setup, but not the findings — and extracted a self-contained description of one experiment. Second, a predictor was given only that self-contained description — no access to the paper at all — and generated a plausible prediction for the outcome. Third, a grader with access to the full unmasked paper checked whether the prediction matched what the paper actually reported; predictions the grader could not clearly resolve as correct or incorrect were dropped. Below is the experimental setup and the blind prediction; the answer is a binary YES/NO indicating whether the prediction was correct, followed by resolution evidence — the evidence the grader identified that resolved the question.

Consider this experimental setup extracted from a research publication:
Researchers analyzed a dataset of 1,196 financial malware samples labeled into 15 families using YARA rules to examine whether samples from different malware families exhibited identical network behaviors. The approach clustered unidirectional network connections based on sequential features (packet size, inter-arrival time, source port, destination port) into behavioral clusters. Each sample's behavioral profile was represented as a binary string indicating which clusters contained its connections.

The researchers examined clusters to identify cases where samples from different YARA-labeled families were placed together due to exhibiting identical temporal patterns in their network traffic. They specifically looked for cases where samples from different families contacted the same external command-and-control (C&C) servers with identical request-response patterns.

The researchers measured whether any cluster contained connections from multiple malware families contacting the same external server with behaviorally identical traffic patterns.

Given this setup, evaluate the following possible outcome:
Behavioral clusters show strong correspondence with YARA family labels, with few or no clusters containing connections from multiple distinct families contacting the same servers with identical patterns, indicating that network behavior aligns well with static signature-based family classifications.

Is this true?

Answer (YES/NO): NO